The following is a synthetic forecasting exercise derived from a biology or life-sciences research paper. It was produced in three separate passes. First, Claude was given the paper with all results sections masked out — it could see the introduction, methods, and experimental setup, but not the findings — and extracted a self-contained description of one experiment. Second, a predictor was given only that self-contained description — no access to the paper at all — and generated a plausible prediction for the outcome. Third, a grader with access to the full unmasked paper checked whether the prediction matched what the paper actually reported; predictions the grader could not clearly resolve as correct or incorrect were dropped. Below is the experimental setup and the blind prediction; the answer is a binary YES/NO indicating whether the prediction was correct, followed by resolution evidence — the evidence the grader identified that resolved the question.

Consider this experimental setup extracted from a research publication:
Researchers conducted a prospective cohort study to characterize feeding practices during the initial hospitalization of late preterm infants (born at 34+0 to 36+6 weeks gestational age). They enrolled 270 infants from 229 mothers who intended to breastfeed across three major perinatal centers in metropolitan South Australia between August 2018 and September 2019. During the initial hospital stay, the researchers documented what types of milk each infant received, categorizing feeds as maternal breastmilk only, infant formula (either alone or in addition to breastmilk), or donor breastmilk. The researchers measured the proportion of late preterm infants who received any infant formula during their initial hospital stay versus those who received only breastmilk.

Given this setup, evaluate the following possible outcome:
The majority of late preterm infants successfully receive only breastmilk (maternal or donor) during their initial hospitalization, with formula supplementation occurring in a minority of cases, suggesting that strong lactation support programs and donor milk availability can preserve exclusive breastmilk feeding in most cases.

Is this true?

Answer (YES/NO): NO